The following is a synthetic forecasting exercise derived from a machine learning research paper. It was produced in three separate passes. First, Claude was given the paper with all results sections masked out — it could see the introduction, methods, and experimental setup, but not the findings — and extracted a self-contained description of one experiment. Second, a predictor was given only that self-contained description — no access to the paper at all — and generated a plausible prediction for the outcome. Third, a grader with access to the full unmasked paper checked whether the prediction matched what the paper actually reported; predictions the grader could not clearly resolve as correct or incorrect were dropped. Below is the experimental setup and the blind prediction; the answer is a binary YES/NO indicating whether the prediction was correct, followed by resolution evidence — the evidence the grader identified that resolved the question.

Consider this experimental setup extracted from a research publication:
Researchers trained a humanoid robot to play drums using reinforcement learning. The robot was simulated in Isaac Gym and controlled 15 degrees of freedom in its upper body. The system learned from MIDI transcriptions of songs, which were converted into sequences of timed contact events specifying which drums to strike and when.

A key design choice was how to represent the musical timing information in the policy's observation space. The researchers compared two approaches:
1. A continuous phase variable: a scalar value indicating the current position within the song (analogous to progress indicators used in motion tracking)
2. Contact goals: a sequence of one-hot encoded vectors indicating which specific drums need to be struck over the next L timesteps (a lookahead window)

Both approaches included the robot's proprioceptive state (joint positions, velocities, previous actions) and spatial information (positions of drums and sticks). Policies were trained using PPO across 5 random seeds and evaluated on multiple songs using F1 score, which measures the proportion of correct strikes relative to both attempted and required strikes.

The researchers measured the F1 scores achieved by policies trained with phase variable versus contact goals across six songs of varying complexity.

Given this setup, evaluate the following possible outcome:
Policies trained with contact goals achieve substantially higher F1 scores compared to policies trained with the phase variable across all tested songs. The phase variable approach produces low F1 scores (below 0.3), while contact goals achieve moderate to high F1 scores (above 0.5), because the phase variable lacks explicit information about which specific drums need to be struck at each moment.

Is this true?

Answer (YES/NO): YES